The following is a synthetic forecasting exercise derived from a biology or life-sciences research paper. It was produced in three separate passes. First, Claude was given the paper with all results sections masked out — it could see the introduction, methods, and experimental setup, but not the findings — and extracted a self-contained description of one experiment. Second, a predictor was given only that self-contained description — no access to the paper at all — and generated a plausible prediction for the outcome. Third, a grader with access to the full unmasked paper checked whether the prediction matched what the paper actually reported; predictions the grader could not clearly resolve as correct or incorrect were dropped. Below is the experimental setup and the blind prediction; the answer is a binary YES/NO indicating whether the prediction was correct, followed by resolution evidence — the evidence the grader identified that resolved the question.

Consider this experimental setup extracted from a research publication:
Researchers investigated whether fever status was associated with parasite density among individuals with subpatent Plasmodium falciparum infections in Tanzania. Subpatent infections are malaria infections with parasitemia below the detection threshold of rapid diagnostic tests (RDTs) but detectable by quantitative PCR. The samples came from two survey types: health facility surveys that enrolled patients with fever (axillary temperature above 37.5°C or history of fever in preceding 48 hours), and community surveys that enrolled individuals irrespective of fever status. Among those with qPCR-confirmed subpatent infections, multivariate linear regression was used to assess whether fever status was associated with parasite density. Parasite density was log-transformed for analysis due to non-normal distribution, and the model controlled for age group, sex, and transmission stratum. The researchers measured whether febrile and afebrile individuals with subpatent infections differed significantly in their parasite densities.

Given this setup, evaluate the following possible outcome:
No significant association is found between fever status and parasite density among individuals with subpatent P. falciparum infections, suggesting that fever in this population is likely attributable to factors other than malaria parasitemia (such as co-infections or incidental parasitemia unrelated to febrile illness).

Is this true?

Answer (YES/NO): NO